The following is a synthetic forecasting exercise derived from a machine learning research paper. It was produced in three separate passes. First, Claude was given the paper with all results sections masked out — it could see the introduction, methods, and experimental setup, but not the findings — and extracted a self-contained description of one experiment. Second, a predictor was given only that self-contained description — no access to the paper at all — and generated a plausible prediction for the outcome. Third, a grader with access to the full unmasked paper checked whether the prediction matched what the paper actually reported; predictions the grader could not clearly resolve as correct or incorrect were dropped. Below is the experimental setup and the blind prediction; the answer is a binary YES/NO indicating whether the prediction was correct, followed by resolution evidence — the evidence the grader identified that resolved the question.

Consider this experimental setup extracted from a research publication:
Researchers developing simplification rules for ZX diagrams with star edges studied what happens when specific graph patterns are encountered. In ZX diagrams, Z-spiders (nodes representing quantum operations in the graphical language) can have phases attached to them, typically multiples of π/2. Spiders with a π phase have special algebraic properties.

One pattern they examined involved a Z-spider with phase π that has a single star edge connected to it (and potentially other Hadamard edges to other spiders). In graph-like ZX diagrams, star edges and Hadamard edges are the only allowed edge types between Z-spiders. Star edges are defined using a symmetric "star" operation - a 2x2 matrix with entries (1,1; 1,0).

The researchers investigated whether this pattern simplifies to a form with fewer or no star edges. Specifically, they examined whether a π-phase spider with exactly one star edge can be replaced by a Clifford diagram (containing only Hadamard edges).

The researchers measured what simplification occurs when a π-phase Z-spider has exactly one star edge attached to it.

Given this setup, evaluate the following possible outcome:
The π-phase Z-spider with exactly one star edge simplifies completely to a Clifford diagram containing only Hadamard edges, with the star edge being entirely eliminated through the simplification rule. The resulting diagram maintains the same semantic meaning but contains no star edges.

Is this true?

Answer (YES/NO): YES